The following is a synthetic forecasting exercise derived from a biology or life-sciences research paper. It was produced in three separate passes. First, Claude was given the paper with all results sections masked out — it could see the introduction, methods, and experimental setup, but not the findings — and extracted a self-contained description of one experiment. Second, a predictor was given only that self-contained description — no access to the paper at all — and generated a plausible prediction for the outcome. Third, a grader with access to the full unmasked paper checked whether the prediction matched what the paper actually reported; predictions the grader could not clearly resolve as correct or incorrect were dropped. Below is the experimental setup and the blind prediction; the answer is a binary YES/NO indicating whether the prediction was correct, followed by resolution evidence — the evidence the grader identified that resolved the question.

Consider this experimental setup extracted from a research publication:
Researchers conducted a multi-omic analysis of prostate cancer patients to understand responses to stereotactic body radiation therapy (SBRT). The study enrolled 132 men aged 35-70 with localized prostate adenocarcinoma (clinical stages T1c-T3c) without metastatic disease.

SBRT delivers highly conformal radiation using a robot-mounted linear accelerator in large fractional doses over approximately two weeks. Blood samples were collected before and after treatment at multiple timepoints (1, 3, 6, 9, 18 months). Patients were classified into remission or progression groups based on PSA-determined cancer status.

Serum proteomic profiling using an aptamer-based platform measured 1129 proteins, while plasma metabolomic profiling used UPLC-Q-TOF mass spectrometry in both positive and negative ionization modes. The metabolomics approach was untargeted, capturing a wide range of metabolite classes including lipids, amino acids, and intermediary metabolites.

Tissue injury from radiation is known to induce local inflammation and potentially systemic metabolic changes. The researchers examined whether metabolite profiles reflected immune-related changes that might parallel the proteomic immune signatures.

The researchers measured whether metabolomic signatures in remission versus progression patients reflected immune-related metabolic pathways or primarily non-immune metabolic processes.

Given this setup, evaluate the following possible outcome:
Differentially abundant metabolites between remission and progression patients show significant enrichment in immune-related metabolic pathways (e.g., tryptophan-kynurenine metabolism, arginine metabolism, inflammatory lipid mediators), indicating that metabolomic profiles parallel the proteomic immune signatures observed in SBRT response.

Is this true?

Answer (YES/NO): YES